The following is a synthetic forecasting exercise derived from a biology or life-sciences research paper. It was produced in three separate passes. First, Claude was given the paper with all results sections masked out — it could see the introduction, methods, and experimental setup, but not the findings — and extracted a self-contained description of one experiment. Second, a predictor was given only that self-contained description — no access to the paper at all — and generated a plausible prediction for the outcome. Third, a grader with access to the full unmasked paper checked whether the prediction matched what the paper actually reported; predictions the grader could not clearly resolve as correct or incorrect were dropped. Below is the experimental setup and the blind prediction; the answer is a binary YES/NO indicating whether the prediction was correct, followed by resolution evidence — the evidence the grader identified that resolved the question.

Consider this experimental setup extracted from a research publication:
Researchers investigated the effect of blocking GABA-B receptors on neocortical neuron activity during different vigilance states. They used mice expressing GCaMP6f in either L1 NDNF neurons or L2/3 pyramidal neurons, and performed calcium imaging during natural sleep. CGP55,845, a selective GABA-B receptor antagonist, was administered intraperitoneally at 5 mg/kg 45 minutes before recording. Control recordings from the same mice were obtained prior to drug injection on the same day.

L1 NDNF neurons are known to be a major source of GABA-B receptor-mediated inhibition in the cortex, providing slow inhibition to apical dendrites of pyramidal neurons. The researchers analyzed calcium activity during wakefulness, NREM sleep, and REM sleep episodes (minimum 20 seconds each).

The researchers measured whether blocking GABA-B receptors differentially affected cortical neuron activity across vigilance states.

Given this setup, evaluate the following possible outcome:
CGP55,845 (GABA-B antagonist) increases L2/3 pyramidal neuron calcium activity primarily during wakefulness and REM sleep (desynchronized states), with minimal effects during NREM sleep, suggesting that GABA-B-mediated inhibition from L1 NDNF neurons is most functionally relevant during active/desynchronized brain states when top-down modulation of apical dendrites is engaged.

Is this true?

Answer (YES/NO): NO